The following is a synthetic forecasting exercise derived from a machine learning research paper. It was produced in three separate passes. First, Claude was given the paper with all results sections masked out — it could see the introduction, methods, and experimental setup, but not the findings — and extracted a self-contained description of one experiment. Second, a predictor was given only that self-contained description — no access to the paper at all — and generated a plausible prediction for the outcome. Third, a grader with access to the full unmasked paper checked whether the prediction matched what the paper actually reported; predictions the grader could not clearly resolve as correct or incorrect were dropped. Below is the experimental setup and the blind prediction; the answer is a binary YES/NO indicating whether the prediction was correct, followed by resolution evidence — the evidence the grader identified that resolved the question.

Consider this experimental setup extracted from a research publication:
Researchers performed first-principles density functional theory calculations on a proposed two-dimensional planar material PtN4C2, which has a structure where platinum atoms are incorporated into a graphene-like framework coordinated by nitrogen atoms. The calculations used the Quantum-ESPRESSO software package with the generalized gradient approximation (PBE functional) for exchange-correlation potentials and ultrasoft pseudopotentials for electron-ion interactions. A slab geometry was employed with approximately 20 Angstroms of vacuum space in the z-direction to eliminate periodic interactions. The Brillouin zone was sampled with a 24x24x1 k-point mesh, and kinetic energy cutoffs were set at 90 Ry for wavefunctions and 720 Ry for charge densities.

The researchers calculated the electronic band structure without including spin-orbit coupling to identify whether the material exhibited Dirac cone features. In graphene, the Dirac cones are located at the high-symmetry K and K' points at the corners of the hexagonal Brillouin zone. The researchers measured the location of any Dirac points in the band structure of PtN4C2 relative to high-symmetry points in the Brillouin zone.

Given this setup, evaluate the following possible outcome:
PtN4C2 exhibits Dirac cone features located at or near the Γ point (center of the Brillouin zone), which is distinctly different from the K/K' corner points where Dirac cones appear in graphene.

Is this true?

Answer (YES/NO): NO